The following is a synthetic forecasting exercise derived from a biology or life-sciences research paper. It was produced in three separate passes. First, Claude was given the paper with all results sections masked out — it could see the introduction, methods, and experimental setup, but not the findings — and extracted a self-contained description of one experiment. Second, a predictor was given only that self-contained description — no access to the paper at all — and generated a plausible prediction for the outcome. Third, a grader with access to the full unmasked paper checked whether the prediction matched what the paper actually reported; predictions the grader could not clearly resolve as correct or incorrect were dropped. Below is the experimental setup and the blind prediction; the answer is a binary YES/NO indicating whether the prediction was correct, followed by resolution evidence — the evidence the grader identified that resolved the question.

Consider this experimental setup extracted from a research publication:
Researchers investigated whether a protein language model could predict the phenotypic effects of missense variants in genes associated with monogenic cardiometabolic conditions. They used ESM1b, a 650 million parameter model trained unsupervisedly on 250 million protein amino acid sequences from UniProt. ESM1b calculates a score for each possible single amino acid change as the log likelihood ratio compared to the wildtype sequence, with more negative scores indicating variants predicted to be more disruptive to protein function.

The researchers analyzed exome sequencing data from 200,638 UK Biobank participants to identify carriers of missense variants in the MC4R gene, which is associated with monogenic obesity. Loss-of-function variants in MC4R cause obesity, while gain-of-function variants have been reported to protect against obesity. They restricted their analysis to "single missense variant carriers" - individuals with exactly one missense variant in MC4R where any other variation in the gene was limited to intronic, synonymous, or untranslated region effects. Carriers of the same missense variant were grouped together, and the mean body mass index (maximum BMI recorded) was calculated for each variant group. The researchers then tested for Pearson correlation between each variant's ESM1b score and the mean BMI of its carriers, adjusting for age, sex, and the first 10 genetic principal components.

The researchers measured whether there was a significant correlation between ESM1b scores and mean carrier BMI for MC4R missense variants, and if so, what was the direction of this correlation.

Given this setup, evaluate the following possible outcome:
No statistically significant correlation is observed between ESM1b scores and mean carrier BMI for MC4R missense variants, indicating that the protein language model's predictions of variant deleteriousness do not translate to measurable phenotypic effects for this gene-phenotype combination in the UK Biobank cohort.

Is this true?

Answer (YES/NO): NO